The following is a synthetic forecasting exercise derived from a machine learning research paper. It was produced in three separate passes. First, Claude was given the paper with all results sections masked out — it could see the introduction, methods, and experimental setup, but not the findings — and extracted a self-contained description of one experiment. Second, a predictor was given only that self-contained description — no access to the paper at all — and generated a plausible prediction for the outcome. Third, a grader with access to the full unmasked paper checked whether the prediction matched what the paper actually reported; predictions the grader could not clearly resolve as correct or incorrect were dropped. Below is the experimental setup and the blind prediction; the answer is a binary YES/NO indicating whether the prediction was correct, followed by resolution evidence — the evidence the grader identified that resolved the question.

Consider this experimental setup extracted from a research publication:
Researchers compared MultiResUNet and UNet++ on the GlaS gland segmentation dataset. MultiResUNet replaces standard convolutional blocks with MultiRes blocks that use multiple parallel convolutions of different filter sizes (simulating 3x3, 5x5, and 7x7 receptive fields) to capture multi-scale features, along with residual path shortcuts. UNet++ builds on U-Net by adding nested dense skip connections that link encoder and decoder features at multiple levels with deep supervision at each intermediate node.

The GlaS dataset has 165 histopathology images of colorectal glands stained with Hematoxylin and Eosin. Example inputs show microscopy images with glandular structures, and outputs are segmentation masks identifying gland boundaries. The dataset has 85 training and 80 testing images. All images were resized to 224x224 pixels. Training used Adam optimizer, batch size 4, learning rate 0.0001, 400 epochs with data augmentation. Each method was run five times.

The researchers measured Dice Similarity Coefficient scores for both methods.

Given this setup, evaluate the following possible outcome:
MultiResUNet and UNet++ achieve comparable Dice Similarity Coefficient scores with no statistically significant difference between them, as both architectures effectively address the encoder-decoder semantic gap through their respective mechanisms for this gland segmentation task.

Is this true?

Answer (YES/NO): NO